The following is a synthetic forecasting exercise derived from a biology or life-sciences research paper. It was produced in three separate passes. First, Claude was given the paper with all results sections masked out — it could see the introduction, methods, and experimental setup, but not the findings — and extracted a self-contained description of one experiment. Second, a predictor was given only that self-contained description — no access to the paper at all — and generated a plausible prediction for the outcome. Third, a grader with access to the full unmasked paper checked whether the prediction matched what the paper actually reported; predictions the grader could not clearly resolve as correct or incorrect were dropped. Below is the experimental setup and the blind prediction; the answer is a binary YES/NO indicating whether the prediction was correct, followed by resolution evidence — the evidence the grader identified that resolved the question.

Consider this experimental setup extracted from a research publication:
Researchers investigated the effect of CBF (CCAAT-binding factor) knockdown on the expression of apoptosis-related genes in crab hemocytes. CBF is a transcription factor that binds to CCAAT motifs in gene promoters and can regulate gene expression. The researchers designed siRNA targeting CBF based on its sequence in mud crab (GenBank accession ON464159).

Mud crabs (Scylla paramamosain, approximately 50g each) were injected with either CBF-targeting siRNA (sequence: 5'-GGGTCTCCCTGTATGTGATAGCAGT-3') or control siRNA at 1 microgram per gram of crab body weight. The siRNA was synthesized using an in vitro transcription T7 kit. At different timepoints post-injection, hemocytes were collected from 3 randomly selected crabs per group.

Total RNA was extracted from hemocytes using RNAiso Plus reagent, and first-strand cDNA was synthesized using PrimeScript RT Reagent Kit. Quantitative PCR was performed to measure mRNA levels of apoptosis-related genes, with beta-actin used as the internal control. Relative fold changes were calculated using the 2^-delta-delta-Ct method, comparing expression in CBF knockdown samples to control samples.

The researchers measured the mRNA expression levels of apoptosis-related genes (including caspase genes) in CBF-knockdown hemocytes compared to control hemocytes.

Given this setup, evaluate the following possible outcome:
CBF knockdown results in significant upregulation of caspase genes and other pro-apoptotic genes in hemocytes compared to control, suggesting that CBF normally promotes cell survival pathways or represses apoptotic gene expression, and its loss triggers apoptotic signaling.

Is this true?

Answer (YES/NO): NO